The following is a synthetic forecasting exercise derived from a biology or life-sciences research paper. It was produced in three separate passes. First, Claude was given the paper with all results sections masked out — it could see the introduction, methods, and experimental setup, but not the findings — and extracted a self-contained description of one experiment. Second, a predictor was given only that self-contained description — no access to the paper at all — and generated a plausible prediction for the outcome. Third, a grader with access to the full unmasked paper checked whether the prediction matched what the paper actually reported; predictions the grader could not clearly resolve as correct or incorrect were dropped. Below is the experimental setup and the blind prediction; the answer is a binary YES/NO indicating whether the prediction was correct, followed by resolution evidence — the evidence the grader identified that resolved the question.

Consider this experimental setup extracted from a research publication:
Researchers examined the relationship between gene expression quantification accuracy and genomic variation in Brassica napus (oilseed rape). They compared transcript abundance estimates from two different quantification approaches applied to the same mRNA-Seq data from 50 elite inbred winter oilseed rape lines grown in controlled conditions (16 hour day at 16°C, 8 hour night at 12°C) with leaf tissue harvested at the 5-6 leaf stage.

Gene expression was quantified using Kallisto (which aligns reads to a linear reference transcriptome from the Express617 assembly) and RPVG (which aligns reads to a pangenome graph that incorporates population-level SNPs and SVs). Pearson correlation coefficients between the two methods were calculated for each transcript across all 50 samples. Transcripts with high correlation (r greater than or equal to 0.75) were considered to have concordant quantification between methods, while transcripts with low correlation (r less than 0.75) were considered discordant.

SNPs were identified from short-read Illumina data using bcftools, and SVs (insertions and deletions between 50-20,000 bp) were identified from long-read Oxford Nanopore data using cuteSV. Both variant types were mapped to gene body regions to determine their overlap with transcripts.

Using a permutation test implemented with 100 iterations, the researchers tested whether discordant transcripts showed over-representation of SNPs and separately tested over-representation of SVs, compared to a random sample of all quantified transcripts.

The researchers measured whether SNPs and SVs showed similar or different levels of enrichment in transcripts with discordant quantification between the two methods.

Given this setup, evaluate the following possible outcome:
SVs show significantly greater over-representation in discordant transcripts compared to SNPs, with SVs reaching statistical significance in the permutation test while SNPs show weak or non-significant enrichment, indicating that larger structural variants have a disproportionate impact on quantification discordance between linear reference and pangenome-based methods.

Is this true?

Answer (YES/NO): NO